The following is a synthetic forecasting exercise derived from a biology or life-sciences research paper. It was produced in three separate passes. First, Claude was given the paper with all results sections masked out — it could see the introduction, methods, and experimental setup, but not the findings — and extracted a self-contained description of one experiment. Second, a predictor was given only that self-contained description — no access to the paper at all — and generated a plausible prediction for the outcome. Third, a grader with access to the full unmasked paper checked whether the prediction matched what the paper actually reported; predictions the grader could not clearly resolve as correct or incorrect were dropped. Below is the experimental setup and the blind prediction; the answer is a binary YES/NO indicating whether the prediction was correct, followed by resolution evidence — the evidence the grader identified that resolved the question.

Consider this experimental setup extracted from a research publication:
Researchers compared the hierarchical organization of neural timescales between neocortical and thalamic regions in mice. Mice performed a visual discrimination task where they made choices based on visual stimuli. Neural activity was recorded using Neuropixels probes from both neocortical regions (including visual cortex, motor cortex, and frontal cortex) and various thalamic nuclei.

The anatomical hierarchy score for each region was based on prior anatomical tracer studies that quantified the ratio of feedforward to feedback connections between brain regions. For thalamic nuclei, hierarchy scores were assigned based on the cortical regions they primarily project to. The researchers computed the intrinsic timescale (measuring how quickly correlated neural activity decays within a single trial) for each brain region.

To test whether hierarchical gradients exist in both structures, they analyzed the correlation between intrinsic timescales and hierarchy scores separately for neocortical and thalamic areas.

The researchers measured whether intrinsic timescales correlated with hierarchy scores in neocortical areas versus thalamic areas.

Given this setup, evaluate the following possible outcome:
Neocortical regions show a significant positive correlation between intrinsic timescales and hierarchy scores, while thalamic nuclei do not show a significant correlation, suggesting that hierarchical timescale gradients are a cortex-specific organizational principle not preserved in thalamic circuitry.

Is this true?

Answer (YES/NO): YES